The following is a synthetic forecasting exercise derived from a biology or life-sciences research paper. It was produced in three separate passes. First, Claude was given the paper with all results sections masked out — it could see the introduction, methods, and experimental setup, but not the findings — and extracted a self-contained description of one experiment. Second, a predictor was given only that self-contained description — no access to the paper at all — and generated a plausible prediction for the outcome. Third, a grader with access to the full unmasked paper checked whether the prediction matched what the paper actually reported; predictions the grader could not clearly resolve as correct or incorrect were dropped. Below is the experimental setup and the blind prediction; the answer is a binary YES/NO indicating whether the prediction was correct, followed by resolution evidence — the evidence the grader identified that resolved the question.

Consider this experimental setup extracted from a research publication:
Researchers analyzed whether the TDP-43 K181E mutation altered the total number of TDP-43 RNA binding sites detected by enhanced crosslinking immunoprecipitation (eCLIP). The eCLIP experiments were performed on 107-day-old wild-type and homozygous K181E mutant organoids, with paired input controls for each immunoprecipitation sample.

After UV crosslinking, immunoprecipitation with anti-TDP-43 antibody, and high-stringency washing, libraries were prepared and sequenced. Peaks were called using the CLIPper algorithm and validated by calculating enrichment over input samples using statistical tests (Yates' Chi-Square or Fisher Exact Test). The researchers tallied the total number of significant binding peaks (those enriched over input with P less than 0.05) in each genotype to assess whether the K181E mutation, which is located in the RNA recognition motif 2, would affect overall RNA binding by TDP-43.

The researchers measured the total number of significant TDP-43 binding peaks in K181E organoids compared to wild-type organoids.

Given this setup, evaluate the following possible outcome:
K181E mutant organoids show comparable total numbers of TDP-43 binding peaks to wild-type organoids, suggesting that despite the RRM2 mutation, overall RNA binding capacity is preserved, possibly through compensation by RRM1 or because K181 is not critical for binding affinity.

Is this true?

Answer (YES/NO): NO